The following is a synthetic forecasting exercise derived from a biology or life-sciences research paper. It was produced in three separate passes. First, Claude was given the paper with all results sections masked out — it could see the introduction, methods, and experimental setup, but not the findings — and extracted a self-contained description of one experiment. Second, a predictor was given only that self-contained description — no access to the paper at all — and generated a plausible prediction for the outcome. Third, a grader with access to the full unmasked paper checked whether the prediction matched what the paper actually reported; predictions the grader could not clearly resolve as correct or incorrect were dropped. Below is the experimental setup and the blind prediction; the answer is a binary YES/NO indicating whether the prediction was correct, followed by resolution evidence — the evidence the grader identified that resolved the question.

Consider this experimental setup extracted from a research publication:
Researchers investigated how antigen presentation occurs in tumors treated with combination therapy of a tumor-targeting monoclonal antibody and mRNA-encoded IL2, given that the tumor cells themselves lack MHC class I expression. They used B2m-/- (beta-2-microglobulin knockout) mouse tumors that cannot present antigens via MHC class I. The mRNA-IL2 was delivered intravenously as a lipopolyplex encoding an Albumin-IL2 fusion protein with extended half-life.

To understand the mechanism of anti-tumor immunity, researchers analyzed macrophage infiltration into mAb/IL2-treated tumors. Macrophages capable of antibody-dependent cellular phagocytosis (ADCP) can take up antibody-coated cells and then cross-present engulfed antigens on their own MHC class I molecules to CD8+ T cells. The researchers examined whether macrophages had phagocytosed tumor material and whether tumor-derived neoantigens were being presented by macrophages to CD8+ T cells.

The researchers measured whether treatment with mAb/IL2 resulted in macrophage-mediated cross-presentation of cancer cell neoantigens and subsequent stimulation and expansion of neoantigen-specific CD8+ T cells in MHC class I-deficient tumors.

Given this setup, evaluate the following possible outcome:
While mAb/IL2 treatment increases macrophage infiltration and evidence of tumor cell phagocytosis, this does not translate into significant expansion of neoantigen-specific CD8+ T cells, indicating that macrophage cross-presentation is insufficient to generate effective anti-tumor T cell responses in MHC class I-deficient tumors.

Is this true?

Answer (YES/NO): NO